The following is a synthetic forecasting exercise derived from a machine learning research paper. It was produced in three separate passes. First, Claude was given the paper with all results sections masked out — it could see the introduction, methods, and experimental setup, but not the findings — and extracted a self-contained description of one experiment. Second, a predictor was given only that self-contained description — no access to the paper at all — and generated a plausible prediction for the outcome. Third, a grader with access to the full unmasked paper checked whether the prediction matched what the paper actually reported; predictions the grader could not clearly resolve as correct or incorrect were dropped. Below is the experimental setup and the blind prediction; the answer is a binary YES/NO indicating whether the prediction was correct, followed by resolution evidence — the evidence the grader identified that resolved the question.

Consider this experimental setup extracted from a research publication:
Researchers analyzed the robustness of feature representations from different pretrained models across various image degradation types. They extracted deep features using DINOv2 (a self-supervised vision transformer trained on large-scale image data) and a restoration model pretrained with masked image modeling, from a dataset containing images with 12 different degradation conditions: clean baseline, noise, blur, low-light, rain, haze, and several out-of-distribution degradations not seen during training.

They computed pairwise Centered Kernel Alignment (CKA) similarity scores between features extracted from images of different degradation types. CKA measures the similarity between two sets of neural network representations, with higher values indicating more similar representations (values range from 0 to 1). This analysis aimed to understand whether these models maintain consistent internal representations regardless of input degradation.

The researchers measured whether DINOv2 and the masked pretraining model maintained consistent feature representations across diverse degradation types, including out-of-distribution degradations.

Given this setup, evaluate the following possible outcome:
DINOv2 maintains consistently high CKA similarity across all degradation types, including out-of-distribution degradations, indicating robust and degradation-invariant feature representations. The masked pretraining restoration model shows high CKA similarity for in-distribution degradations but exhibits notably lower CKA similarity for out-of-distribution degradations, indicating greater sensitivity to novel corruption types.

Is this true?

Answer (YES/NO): NO